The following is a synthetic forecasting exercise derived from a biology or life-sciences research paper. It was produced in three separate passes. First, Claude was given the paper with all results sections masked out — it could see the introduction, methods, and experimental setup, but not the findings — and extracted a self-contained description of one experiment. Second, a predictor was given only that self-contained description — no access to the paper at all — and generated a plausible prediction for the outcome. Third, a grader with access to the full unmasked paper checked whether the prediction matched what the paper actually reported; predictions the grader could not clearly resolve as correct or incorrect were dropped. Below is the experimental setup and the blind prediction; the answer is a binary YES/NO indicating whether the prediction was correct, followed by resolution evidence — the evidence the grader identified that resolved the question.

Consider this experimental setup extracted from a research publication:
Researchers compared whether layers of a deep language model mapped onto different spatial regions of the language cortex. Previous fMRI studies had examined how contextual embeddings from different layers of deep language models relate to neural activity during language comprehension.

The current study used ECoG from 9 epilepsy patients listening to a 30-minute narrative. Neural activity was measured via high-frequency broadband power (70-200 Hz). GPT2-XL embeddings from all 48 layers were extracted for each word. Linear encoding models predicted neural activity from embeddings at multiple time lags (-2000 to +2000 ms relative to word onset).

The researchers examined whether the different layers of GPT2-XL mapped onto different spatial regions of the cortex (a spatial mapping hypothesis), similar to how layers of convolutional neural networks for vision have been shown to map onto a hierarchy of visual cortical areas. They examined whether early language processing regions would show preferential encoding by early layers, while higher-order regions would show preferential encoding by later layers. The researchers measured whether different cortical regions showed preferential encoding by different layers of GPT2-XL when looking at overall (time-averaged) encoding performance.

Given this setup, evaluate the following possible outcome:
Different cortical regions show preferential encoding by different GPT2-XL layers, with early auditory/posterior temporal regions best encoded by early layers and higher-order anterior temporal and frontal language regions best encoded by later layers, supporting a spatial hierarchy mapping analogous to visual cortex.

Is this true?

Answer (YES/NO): NO